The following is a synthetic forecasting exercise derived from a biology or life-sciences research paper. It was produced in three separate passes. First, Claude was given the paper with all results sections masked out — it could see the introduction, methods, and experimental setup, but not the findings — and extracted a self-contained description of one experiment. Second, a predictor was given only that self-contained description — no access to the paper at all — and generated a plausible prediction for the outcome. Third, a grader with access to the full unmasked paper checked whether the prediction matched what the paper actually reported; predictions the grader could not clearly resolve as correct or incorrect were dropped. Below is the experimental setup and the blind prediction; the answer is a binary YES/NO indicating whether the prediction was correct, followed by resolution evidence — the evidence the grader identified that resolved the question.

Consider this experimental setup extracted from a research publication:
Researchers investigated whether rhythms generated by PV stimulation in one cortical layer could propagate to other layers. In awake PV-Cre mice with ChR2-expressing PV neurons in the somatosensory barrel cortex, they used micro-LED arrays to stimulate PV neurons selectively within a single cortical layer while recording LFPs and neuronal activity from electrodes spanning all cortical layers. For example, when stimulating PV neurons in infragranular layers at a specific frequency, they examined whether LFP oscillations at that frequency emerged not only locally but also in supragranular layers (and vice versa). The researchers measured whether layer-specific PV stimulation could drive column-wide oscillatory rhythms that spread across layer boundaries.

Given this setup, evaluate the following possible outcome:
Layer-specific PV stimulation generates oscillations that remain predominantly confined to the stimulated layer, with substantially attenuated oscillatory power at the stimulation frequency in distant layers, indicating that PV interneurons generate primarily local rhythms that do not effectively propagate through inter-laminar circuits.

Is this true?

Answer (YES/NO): NO